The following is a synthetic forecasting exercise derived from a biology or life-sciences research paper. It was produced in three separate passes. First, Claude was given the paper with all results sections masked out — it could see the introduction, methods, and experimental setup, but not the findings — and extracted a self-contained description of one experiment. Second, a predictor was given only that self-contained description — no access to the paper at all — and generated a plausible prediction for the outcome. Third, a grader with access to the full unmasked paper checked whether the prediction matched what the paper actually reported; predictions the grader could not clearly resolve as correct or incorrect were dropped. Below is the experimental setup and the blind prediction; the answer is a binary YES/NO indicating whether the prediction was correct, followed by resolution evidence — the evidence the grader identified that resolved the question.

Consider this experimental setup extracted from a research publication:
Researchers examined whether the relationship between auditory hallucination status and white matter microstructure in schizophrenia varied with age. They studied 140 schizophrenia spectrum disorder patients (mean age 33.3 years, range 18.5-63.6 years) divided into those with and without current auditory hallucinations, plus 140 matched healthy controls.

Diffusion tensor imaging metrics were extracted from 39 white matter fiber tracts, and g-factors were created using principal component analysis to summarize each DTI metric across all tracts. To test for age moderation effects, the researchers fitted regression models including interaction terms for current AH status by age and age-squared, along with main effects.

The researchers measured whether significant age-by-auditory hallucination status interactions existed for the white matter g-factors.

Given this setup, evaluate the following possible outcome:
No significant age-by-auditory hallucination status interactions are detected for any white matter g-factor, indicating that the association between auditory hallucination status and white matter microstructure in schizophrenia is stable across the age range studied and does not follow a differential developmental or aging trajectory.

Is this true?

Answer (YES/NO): YES